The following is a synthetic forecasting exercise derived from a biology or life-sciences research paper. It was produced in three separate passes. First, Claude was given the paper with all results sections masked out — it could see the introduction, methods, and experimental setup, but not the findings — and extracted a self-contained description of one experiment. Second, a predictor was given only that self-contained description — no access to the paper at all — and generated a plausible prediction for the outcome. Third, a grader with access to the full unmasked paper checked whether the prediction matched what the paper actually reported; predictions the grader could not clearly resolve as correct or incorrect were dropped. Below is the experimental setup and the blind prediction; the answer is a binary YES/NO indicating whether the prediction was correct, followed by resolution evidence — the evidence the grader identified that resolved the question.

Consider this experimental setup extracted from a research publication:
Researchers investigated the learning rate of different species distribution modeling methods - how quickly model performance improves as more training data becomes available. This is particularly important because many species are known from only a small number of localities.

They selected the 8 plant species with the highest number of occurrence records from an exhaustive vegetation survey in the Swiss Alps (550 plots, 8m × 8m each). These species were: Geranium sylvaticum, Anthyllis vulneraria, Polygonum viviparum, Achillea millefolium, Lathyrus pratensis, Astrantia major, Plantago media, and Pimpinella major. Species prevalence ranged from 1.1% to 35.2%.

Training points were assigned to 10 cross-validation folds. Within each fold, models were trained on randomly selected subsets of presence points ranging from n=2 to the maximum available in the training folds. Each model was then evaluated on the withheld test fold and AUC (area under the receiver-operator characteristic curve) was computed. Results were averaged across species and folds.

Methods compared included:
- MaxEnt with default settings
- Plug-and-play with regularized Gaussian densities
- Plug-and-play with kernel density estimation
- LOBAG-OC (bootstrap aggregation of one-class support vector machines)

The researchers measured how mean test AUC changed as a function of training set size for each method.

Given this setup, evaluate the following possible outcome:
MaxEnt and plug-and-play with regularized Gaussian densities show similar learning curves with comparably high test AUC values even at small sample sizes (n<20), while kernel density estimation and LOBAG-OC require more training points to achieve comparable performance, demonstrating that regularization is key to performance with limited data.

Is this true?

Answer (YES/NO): NO